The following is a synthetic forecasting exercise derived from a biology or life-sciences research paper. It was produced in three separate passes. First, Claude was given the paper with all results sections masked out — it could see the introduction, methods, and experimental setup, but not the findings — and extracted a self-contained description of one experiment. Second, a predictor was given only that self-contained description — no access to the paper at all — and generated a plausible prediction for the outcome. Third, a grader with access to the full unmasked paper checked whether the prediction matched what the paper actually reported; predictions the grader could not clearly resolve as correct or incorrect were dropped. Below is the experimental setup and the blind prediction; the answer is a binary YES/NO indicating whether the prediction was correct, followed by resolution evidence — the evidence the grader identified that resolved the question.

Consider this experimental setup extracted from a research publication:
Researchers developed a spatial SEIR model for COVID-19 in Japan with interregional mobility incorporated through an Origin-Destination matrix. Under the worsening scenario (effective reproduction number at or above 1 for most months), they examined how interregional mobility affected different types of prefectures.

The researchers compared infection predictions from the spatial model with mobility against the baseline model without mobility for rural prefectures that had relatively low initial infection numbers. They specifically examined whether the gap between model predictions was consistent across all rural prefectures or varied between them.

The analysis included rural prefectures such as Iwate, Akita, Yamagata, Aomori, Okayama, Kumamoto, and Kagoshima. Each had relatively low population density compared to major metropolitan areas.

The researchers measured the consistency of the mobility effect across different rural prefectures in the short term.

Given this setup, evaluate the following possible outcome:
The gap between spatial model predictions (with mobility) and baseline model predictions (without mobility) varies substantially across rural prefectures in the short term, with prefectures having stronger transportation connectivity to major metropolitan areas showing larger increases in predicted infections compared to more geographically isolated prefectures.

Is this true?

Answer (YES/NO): NO